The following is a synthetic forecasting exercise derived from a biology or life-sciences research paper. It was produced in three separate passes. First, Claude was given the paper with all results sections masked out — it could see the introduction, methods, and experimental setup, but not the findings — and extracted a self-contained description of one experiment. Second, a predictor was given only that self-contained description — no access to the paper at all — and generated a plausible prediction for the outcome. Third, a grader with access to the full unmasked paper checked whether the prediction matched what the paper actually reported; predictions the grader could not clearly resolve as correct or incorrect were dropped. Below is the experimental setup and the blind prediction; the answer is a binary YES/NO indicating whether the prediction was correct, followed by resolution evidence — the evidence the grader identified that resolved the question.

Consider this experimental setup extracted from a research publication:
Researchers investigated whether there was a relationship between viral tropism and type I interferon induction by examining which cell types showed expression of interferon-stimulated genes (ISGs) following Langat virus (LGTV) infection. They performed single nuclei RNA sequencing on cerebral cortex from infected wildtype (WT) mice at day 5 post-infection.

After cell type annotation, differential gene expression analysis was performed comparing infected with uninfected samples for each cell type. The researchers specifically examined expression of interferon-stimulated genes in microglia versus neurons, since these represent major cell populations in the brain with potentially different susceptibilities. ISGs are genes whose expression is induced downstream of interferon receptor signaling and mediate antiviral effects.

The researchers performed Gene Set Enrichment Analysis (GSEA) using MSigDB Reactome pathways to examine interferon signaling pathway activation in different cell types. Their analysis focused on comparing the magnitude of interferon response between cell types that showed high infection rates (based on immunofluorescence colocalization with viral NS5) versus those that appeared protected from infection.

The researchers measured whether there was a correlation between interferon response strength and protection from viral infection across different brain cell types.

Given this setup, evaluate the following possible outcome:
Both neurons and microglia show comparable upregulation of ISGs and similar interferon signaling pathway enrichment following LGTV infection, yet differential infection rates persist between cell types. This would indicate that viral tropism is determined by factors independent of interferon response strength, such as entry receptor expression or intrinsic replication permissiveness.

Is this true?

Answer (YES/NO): NO